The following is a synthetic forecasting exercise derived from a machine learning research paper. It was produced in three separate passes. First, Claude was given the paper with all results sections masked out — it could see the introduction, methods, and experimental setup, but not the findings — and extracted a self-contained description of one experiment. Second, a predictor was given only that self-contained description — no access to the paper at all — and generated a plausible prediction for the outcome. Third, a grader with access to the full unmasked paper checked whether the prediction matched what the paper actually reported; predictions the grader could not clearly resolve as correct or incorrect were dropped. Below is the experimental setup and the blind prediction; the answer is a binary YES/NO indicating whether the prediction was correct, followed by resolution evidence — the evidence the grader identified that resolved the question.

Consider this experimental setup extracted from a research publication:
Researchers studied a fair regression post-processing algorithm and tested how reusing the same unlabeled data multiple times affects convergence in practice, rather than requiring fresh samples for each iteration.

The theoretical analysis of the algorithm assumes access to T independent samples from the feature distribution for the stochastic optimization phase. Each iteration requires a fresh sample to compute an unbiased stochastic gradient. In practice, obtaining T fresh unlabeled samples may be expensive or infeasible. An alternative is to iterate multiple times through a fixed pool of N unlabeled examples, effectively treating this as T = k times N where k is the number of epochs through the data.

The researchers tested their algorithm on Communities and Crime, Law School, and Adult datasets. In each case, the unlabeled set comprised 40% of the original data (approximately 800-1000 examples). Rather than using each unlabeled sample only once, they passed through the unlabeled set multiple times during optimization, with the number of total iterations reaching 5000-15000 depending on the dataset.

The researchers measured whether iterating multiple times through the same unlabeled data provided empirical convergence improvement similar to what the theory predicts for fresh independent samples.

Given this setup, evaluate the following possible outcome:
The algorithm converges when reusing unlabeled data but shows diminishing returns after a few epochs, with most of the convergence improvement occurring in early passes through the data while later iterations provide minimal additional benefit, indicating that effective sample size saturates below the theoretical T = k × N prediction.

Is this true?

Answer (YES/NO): NO